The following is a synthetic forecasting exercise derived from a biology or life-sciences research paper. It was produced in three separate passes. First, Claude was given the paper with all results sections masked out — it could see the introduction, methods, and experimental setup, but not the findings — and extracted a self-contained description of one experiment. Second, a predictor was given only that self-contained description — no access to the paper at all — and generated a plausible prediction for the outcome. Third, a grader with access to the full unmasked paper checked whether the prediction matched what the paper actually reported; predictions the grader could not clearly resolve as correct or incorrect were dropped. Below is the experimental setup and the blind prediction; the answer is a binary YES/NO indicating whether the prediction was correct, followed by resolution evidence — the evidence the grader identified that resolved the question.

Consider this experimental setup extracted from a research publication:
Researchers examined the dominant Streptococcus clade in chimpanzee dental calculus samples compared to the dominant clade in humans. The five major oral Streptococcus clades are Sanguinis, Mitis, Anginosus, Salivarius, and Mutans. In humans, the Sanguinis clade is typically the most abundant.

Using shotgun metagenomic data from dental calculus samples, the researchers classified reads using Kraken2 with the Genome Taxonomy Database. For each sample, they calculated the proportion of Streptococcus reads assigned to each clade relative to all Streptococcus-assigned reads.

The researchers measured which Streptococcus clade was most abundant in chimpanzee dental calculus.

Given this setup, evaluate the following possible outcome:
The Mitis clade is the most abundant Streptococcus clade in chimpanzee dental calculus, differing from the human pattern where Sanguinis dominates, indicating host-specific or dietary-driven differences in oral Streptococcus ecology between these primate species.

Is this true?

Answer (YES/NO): NO